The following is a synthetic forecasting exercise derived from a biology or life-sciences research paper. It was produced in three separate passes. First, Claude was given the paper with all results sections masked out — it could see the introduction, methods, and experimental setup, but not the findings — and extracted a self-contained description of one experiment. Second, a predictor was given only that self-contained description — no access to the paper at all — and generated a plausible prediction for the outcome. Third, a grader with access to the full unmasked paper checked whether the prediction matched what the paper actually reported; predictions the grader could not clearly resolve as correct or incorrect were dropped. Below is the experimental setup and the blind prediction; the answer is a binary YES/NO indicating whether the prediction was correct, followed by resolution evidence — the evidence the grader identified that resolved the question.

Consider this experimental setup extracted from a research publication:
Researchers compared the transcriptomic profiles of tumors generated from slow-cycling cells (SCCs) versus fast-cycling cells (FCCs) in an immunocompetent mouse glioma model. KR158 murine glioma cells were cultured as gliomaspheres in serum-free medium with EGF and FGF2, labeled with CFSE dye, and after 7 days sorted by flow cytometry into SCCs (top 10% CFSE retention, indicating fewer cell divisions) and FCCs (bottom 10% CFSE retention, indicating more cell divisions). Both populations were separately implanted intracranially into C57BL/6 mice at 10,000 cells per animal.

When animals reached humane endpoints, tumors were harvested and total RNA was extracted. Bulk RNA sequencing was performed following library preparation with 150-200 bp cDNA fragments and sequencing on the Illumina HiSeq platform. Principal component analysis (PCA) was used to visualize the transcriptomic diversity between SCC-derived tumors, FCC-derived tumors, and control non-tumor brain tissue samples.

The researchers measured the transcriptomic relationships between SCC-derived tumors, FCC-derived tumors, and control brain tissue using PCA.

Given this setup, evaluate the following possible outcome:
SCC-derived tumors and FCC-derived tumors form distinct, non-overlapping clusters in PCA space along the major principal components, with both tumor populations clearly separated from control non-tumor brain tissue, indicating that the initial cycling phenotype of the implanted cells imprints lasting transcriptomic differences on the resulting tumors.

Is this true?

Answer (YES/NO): YES